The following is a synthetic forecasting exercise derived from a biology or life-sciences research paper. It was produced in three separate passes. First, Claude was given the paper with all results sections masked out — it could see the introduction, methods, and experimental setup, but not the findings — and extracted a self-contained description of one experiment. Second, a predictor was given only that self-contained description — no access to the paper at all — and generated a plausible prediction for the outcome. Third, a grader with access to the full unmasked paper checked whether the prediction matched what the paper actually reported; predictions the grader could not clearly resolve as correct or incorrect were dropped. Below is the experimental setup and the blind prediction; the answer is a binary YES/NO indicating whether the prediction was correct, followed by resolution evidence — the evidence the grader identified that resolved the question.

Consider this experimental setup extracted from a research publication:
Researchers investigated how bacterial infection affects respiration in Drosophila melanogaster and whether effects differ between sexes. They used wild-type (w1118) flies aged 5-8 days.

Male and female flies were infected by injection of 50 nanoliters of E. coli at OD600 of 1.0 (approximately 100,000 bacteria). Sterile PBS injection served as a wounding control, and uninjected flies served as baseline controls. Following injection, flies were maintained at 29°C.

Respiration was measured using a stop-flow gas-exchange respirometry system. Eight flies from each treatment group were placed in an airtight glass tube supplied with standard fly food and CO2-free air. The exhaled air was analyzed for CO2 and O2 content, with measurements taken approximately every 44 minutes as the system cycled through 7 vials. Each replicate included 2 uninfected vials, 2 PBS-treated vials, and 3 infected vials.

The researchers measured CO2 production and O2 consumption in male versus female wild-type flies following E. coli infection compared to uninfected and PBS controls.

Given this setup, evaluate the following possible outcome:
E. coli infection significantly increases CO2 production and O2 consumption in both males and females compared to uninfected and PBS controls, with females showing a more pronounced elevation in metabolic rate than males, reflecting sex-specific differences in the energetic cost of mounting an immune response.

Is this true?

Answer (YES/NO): NO